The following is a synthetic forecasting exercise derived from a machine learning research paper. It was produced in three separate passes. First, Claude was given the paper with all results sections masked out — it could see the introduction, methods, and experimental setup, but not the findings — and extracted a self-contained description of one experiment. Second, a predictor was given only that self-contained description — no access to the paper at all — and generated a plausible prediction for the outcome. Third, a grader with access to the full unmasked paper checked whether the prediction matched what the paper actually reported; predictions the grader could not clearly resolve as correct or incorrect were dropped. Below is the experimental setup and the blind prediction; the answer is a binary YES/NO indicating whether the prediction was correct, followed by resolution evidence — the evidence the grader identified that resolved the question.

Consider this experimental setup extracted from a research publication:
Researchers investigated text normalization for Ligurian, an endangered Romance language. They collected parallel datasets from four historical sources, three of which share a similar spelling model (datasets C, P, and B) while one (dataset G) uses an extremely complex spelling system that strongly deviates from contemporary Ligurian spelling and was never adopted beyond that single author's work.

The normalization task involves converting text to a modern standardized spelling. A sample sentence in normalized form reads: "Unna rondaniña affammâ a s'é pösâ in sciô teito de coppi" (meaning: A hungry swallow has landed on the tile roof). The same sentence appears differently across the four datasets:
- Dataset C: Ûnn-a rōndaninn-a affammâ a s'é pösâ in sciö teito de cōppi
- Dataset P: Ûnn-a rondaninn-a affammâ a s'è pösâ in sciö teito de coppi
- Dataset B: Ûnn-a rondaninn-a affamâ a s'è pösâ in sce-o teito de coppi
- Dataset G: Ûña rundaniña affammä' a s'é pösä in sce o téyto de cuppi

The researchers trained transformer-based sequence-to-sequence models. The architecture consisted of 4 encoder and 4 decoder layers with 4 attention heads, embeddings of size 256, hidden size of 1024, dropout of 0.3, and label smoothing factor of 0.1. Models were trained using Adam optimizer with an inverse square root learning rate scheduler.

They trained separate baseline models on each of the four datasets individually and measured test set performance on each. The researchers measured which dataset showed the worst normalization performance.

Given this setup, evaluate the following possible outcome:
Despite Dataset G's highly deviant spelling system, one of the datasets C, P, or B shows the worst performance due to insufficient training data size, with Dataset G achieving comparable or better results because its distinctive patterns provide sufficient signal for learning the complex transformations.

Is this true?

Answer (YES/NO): YES